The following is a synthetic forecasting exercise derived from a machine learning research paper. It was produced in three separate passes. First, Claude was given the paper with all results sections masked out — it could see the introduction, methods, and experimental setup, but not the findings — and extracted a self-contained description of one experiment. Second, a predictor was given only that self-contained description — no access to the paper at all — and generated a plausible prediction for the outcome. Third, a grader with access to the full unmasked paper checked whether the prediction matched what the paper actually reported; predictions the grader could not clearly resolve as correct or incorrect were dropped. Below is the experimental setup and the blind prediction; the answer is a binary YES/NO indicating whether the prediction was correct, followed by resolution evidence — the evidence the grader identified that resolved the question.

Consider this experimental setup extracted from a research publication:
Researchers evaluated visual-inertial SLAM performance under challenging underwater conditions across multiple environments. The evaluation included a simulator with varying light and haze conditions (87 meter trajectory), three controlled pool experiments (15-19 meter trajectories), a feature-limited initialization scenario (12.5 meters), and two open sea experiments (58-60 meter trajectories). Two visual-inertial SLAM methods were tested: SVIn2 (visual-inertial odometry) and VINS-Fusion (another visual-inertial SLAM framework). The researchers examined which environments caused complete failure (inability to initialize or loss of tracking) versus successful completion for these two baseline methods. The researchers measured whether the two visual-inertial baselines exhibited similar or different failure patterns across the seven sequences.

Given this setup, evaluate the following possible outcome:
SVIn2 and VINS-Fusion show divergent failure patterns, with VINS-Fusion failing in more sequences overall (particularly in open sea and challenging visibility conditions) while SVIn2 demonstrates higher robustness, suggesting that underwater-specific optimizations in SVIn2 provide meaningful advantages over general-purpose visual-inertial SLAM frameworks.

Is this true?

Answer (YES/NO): YES